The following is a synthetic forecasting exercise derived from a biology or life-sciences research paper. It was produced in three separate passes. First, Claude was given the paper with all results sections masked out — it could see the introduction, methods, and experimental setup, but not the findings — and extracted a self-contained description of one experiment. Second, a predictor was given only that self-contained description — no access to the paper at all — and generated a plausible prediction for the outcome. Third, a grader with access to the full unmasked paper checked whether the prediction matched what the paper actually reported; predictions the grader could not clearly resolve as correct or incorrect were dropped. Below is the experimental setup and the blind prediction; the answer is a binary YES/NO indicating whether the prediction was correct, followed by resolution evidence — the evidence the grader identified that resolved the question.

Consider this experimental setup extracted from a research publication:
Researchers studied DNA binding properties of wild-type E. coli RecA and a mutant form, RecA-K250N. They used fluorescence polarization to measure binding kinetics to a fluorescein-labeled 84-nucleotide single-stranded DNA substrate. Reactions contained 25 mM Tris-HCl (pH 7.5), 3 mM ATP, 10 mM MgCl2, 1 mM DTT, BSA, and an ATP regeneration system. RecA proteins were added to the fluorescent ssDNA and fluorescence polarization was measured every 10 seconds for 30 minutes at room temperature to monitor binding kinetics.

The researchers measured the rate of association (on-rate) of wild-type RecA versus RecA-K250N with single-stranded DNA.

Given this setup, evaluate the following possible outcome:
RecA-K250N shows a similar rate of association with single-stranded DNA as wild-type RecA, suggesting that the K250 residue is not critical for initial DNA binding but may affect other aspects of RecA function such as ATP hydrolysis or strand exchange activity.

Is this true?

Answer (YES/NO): NO